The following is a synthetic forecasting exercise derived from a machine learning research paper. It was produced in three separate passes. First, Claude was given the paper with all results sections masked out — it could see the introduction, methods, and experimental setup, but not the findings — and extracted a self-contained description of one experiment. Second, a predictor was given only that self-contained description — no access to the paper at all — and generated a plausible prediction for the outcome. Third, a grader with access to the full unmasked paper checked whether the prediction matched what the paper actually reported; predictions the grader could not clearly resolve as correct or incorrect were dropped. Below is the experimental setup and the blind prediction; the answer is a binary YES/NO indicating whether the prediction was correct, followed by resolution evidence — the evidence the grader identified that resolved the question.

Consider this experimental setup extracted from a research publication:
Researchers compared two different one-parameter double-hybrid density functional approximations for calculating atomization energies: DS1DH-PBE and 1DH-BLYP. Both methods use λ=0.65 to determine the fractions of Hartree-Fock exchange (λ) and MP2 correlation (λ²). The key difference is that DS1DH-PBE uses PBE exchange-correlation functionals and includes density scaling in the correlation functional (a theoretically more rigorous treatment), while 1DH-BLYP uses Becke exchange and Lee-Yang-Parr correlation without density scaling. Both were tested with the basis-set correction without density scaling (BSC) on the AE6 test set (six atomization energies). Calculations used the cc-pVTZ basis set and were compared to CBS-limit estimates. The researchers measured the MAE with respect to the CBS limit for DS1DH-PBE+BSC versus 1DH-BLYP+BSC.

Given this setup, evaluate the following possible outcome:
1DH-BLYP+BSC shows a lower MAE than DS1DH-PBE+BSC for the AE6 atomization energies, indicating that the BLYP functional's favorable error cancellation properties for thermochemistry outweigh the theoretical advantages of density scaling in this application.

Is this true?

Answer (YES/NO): NO